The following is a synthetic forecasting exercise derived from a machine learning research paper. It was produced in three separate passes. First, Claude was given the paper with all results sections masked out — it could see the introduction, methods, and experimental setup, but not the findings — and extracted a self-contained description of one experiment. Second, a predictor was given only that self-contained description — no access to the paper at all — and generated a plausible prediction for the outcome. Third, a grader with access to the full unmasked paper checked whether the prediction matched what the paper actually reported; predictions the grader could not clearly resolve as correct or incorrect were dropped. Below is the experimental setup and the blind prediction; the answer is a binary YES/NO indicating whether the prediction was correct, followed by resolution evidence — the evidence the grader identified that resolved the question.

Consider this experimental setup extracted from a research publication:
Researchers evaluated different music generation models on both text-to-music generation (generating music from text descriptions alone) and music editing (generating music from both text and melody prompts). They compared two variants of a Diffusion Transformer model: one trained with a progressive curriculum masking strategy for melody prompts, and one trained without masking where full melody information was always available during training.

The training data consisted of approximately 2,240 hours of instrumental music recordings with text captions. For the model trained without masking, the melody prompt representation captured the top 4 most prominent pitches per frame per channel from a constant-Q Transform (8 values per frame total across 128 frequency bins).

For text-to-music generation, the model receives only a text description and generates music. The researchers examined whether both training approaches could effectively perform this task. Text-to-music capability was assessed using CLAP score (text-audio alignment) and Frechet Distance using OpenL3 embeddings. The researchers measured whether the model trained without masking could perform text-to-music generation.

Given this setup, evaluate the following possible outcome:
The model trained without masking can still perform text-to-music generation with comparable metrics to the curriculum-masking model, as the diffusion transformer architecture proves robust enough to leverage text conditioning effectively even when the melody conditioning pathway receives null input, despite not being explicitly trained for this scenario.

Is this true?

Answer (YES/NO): NO